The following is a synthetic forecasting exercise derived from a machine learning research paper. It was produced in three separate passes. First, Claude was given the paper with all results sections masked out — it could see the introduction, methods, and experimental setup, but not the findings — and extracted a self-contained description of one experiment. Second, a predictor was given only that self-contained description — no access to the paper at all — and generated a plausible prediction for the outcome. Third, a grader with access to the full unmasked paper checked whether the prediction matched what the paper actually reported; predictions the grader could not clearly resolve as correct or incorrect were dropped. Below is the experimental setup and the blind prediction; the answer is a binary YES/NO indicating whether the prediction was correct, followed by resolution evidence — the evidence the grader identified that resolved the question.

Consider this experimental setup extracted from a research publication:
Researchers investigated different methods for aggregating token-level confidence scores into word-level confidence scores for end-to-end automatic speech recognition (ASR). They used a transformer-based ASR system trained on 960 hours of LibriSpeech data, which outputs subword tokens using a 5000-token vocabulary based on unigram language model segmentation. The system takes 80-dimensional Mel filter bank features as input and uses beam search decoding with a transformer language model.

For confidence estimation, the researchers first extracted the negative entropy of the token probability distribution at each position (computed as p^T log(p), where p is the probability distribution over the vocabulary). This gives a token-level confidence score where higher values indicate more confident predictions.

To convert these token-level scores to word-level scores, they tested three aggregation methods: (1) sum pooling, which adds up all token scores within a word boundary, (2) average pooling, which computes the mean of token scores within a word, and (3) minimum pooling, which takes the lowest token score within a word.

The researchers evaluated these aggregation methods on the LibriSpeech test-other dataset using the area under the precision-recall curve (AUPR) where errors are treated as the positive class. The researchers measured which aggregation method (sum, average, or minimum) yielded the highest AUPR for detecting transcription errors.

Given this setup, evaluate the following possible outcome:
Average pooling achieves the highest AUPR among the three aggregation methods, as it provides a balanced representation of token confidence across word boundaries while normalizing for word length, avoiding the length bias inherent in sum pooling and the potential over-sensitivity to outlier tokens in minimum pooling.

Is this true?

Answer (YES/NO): NO